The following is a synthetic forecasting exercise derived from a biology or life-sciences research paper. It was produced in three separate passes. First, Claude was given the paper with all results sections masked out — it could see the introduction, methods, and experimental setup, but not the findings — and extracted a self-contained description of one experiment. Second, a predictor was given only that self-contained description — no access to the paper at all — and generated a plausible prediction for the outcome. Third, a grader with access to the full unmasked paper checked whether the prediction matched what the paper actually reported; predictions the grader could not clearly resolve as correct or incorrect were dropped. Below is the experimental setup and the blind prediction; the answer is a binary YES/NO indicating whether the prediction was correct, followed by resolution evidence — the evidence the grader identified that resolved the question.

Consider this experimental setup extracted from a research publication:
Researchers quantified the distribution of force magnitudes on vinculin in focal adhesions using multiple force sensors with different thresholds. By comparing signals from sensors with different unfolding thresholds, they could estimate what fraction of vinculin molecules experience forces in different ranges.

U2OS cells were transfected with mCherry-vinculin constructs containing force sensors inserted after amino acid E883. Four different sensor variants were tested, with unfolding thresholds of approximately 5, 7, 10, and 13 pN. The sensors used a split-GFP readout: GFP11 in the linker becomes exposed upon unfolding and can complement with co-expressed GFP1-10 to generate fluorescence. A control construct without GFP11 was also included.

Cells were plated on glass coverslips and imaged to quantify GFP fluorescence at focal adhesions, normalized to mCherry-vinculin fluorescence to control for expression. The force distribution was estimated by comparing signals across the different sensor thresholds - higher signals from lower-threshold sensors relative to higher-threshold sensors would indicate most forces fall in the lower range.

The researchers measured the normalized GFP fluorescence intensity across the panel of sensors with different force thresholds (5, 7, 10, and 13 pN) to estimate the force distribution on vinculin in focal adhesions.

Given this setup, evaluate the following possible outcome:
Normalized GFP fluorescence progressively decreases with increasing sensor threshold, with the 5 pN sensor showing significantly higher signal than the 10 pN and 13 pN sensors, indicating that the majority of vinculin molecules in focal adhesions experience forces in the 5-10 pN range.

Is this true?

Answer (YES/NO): YES